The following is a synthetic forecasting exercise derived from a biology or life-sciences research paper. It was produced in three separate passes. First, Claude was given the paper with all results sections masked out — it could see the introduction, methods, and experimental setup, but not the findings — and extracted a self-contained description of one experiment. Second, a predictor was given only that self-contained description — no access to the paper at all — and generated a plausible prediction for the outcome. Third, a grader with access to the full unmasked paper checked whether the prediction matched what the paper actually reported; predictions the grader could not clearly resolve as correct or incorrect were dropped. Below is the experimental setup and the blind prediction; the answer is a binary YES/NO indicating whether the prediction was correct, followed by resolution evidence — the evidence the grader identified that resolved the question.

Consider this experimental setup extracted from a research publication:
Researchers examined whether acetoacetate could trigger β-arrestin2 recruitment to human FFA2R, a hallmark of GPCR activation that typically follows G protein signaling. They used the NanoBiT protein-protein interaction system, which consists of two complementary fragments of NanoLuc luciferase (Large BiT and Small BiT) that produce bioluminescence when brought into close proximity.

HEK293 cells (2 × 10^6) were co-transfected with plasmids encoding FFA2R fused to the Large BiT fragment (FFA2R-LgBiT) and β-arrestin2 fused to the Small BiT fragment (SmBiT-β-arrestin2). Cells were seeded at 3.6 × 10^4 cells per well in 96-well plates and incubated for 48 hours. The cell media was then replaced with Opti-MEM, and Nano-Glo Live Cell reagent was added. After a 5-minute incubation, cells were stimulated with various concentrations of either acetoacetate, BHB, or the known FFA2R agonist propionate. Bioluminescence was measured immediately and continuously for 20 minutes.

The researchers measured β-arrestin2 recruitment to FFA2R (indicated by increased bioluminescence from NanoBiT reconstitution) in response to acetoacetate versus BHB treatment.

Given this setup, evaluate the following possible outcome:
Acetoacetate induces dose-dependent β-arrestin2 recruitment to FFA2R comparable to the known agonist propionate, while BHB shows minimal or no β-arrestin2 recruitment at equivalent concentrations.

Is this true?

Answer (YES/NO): NO